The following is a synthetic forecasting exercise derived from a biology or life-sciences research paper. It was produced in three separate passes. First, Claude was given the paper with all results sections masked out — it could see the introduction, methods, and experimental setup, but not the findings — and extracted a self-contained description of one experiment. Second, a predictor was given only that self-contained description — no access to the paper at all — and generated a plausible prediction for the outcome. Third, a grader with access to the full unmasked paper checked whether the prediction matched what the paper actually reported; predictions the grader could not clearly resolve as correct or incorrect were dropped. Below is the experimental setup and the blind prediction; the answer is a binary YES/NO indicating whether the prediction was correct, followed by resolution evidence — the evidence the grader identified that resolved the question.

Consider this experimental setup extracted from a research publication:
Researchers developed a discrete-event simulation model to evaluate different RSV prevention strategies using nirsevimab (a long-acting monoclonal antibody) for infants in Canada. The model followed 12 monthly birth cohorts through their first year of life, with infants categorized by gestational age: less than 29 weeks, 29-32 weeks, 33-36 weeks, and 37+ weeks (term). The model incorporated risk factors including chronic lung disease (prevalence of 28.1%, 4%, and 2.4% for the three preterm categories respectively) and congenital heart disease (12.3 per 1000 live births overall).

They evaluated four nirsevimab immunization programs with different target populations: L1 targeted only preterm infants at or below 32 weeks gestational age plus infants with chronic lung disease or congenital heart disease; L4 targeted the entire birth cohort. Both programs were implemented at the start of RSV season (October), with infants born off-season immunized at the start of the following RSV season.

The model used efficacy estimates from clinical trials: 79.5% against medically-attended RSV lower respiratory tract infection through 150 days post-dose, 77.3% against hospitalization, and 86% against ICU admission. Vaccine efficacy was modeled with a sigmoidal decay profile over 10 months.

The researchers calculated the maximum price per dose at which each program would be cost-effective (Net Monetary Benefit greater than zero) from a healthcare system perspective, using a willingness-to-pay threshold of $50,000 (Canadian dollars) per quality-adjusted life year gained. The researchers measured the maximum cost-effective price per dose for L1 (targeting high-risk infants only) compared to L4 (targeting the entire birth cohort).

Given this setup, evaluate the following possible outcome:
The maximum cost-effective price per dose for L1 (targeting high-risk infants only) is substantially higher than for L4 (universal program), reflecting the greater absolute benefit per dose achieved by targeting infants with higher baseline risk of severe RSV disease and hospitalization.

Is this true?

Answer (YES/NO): YES